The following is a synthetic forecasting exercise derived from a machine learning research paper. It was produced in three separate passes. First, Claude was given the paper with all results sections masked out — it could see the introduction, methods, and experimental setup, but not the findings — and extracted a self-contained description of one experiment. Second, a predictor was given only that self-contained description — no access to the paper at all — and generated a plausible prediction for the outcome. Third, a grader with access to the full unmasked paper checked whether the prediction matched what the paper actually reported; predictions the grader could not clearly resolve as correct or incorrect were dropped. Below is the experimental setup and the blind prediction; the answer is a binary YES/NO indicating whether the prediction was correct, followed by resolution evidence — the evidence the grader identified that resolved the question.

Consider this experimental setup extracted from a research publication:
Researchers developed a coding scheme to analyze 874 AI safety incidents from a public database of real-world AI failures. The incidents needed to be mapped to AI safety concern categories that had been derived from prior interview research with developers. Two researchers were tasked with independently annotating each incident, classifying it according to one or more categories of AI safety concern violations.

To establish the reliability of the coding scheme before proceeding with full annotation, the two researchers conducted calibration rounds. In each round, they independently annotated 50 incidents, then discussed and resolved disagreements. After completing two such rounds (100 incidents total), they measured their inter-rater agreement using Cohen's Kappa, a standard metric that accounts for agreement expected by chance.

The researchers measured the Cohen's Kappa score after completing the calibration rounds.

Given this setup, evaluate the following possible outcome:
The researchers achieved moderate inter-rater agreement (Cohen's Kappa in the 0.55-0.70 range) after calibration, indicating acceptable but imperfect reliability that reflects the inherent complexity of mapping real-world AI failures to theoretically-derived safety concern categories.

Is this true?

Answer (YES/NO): NO